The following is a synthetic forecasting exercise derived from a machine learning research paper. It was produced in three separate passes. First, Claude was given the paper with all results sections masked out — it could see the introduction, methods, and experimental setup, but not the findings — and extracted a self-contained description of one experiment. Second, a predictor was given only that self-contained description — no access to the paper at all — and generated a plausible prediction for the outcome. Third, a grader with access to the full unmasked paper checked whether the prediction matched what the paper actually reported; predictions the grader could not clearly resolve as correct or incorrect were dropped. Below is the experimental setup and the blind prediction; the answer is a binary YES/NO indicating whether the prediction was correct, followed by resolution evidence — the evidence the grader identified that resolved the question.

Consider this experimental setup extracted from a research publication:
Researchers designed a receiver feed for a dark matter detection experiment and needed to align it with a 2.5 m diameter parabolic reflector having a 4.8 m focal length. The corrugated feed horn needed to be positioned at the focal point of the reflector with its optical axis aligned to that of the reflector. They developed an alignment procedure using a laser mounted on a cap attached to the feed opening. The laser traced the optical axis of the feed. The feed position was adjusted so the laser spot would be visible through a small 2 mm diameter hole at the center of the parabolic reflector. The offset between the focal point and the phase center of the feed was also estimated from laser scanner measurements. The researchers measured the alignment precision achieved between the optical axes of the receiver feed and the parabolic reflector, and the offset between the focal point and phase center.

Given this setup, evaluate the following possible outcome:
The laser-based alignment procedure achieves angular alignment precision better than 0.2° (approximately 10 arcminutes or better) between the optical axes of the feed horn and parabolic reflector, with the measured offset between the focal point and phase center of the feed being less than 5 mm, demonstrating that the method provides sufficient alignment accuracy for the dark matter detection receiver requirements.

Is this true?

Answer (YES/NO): YES